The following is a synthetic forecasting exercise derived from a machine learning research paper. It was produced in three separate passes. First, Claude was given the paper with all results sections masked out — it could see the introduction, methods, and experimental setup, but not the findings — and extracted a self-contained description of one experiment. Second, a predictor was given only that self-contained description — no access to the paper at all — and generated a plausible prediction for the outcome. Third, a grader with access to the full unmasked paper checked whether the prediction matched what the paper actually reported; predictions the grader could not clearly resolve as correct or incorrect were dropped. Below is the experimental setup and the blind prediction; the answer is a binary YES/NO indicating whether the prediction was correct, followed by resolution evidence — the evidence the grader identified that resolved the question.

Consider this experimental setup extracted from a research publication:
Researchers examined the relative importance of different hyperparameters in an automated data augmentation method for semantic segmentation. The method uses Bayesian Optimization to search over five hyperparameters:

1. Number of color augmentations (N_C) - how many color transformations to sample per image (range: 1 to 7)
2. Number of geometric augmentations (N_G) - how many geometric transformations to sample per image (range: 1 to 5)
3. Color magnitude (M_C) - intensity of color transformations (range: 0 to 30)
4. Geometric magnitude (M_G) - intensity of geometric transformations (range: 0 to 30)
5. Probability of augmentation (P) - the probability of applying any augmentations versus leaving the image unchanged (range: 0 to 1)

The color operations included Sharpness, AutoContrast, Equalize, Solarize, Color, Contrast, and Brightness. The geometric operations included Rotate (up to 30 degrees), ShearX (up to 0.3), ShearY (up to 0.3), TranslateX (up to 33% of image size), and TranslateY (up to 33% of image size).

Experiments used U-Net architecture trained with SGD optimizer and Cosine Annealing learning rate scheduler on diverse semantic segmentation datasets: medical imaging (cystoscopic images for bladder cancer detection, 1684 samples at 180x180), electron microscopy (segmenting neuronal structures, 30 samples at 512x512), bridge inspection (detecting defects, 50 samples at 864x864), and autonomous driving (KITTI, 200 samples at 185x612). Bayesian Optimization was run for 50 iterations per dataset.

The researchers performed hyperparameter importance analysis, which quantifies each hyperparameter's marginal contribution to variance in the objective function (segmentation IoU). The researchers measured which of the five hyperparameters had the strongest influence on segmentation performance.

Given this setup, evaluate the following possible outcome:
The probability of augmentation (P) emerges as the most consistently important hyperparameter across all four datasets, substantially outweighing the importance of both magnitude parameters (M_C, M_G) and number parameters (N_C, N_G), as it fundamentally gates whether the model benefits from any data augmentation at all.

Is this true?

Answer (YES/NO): NO